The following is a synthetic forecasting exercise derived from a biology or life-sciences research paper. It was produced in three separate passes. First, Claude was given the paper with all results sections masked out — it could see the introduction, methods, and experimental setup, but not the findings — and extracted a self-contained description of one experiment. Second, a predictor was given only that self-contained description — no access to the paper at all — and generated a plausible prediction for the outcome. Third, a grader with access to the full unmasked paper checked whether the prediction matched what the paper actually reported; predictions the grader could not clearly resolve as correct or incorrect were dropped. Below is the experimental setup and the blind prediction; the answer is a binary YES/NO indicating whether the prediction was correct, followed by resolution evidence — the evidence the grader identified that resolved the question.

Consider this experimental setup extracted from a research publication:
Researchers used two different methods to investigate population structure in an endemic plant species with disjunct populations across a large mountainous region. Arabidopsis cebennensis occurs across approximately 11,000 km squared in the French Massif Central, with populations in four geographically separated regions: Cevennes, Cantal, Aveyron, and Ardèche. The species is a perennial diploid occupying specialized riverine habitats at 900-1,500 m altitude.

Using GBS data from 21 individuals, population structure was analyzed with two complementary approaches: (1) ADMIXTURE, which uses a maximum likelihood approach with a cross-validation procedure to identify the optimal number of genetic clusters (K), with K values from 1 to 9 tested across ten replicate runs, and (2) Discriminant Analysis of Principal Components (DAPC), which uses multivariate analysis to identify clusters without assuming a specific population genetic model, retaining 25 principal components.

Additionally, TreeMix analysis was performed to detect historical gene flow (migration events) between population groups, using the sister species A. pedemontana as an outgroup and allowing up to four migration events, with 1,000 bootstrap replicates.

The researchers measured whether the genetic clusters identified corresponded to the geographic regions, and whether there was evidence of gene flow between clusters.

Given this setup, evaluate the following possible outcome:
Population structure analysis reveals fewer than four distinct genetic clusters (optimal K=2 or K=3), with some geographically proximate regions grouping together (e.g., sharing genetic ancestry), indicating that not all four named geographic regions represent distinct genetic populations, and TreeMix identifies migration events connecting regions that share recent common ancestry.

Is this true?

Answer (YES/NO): NO